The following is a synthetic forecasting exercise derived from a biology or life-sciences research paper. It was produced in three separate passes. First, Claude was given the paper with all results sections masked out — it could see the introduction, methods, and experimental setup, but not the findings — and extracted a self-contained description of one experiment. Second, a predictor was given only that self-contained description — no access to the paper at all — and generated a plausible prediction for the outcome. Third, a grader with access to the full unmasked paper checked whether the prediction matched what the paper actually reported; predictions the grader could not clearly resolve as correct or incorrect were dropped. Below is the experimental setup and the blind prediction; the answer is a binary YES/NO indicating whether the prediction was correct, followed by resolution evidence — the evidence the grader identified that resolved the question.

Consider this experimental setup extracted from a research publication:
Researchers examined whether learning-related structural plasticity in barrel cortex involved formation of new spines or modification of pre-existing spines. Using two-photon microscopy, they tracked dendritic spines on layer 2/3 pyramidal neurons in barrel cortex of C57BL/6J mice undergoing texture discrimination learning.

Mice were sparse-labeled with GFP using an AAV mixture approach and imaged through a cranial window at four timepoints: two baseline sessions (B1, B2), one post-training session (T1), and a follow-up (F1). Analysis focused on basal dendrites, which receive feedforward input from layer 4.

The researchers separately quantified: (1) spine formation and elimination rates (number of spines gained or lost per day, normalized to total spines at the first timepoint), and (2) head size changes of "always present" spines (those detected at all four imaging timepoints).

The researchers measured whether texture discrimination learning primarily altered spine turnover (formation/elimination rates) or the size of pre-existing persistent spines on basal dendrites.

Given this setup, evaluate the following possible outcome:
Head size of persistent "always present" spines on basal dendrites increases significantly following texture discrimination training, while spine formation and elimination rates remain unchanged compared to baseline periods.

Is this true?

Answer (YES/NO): NO